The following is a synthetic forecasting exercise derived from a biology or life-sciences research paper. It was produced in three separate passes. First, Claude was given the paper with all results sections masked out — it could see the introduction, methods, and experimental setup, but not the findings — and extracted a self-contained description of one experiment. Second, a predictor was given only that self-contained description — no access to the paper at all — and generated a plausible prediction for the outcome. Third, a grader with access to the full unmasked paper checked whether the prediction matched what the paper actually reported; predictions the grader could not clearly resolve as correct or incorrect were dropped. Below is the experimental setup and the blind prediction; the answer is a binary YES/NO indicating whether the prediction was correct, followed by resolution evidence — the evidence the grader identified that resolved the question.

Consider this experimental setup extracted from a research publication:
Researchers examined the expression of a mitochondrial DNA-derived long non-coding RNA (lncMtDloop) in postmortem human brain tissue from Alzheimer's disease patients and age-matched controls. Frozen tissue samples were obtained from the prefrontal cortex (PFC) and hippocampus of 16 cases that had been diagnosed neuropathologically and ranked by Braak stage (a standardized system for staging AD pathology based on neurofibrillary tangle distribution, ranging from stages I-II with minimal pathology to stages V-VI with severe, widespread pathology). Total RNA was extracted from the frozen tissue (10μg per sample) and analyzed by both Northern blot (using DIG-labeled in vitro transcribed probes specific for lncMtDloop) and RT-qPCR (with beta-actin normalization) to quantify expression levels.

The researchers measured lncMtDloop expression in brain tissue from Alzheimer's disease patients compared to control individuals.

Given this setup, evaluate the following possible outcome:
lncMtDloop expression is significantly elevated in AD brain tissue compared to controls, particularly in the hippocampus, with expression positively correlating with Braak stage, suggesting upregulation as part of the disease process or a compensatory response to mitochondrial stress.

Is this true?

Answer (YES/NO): NO